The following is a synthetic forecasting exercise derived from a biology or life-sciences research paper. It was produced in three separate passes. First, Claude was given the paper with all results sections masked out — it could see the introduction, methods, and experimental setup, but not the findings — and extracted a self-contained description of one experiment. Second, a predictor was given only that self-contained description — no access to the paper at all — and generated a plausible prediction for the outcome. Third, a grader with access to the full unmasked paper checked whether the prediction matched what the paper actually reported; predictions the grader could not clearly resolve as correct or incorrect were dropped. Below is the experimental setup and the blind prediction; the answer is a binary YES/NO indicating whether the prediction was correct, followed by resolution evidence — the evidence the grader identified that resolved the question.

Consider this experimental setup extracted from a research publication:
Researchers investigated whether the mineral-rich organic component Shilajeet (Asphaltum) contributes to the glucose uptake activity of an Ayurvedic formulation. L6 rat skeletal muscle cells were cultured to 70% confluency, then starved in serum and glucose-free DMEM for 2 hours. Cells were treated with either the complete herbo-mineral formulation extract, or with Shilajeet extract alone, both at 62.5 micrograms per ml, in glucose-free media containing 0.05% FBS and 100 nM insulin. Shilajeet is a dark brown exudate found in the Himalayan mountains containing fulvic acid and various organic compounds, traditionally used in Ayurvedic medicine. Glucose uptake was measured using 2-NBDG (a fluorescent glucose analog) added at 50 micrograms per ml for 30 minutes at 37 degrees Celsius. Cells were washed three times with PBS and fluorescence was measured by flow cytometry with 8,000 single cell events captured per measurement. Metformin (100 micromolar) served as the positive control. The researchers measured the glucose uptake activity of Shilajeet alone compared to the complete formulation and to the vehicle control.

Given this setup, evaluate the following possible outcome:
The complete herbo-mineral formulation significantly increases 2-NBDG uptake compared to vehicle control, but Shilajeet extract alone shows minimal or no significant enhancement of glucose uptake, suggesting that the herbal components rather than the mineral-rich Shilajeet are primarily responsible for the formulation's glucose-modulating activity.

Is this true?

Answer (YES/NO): NO